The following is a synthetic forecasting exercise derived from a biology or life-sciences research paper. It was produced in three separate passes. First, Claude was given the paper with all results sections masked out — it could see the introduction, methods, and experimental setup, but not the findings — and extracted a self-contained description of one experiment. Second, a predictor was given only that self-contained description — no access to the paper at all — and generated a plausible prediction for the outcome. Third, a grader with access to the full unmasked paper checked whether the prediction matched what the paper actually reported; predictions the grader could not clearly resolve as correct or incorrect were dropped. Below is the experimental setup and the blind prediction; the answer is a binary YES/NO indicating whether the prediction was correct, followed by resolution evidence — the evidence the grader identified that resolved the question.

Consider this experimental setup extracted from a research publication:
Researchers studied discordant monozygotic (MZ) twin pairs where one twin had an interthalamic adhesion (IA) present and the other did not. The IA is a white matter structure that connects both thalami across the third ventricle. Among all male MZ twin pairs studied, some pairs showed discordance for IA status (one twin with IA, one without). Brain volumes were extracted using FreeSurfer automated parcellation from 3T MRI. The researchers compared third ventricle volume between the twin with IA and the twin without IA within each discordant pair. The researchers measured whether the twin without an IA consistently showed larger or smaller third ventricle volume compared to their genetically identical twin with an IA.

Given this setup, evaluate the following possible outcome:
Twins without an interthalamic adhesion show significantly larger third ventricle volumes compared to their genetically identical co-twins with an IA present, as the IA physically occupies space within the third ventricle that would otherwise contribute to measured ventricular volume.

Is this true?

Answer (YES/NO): YES